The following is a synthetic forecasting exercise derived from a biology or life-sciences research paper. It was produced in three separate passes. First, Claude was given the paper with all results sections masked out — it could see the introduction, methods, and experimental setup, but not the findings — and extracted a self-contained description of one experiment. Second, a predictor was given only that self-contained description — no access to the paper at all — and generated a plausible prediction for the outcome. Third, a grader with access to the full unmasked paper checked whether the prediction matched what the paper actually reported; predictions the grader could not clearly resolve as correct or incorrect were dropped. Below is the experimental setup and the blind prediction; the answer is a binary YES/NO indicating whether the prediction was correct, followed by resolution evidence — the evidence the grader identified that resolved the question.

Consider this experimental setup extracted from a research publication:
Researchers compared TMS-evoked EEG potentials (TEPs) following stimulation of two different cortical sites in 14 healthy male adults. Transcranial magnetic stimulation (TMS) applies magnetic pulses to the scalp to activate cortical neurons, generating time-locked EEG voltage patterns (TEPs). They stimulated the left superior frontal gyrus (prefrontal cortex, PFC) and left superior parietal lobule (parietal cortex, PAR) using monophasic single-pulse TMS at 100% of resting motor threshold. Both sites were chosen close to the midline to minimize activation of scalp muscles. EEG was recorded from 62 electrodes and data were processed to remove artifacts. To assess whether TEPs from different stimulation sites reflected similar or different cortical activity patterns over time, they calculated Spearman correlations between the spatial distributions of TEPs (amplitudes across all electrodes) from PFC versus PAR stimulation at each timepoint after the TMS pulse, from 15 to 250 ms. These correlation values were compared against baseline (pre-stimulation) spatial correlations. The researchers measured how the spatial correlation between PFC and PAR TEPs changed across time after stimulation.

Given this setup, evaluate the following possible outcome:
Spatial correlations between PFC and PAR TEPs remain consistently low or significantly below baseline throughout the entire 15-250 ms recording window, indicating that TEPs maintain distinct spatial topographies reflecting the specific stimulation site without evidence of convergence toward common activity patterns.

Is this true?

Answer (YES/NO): NO